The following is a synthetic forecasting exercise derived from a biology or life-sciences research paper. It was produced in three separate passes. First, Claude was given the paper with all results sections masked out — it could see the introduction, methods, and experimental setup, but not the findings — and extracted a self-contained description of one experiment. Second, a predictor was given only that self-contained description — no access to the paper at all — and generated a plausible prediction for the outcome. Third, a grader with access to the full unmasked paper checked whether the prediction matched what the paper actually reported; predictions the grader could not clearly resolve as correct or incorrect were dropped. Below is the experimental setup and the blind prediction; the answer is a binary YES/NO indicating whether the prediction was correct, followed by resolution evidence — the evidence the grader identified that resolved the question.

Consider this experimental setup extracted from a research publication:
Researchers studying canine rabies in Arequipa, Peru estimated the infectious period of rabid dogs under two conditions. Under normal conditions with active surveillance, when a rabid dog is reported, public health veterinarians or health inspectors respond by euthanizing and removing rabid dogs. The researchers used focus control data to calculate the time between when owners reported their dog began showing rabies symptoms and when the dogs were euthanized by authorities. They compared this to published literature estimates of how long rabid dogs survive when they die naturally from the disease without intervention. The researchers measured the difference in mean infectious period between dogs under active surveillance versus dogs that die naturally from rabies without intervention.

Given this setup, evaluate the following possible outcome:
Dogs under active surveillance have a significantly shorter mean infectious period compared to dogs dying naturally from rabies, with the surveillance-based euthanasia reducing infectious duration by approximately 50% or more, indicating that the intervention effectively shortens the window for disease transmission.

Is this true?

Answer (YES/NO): NO